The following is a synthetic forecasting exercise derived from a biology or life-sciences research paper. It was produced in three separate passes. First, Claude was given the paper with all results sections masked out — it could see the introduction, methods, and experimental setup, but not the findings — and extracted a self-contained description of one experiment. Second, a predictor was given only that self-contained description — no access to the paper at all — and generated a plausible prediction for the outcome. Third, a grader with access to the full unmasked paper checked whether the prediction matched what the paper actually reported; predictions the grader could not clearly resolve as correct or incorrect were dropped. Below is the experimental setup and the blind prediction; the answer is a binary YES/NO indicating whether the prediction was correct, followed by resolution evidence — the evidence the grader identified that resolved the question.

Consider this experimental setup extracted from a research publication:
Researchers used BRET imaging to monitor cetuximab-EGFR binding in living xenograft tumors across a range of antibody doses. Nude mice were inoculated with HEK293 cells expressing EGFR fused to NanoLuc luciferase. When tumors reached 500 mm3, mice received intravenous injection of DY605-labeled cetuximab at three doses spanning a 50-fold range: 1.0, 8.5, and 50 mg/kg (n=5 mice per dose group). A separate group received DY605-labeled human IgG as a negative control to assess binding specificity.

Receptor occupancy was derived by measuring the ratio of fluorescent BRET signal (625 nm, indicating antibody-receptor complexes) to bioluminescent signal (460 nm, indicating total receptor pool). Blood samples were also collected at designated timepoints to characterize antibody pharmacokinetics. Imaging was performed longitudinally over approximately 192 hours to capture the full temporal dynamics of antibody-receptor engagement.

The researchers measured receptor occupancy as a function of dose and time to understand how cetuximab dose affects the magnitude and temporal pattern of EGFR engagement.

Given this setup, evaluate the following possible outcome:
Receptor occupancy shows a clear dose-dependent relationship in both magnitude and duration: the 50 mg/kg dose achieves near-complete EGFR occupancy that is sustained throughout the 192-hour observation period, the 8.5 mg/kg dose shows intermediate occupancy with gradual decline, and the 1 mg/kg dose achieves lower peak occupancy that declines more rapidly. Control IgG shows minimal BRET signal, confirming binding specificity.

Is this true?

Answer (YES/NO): NO